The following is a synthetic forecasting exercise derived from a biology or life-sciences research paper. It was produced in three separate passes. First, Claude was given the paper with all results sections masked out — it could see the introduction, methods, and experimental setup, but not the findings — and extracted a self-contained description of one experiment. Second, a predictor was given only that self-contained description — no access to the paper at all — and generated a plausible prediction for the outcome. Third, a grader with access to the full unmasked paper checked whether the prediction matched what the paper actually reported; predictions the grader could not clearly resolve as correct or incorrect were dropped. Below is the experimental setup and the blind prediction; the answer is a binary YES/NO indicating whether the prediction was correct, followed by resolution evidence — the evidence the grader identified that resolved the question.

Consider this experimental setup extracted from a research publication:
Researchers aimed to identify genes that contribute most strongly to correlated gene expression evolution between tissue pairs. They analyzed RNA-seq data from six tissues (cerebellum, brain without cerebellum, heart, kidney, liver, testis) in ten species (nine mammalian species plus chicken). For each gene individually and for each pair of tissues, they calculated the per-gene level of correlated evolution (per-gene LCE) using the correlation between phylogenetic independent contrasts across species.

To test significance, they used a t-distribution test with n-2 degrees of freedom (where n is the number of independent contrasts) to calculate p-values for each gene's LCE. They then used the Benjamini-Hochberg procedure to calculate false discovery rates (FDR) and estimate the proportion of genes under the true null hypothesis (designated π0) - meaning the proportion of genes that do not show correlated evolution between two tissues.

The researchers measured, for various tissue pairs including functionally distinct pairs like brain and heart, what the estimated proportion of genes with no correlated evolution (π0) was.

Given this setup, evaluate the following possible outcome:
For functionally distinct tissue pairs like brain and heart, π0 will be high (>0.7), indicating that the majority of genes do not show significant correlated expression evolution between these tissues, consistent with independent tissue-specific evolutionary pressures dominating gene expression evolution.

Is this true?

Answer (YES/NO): NO